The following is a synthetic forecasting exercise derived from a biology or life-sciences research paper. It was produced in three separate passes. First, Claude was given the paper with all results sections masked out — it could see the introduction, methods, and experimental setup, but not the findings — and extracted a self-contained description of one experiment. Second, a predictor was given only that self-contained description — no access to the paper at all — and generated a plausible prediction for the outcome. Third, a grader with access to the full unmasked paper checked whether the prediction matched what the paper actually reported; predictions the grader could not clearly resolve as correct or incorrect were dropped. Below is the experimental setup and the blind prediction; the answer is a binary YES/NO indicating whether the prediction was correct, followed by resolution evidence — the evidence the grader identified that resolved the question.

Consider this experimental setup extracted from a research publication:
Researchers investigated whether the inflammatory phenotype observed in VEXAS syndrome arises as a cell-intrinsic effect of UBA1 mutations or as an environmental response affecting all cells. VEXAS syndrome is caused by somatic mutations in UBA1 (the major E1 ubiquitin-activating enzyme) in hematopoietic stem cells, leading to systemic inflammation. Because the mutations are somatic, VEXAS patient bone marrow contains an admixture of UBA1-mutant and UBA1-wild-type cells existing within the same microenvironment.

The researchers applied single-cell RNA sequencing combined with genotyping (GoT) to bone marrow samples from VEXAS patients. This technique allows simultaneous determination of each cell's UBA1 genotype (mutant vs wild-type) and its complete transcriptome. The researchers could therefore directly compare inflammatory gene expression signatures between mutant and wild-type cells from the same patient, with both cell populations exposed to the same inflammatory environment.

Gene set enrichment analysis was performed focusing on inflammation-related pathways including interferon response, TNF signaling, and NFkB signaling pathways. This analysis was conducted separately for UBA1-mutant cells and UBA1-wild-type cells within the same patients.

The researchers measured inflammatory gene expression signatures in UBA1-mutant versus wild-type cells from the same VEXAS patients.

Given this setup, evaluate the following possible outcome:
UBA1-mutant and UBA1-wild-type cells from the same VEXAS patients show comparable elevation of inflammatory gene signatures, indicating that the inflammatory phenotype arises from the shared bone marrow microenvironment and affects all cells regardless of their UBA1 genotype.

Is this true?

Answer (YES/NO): NO